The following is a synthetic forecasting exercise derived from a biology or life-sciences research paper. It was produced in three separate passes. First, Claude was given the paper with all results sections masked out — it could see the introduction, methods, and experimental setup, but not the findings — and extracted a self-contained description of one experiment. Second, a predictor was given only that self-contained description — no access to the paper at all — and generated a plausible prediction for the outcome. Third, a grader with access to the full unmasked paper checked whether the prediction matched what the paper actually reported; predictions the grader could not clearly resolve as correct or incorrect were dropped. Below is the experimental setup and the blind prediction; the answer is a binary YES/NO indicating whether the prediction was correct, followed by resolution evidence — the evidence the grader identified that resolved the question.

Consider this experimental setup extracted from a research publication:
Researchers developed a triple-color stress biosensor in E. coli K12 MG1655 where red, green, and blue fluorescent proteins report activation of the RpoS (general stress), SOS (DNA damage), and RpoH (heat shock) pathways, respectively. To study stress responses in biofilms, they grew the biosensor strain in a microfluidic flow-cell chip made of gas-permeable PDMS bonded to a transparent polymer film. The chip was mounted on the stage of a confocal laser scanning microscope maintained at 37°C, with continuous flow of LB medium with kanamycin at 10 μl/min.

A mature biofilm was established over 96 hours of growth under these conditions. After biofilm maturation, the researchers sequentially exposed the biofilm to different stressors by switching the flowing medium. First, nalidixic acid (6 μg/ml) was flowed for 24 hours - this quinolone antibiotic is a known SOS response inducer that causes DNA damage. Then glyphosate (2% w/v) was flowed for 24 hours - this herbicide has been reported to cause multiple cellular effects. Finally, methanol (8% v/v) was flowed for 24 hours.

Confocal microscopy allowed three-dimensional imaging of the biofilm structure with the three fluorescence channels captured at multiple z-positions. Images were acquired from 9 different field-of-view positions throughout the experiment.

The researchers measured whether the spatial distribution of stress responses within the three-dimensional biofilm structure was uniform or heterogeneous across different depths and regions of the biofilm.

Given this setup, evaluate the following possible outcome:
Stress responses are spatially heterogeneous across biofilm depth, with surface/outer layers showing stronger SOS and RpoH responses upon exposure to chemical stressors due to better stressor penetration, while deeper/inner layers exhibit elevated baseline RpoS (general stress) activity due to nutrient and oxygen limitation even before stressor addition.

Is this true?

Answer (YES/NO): NO